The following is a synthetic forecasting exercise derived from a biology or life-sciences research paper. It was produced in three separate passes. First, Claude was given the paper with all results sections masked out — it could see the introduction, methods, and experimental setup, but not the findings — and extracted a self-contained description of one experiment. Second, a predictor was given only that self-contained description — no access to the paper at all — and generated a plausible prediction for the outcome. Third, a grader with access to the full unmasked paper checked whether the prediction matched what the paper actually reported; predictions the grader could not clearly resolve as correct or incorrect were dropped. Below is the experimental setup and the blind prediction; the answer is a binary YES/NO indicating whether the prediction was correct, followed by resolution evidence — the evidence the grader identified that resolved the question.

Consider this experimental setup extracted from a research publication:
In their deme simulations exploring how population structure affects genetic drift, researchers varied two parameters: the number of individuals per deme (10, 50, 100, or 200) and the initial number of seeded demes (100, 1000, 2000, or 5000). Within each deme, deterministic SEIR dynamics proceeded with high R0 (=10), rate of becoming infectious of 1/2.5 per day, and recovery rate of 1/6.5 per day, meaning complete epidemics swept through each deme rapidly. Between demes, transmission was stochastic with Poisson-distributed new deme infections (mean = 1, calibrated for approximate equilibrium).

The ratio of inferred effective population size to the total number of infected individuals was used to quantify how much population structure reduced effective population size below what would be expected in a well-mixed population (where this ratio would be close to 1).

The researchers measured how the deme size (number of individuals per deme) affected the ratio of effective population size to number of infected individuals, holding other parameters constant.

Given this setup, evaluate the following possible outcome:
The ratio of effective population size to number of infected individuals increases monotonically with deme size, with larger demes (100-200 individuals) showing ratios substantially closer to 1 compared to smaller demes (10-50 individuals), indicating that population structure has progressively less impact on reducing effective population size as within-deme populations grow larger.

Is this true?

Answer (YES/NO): NO